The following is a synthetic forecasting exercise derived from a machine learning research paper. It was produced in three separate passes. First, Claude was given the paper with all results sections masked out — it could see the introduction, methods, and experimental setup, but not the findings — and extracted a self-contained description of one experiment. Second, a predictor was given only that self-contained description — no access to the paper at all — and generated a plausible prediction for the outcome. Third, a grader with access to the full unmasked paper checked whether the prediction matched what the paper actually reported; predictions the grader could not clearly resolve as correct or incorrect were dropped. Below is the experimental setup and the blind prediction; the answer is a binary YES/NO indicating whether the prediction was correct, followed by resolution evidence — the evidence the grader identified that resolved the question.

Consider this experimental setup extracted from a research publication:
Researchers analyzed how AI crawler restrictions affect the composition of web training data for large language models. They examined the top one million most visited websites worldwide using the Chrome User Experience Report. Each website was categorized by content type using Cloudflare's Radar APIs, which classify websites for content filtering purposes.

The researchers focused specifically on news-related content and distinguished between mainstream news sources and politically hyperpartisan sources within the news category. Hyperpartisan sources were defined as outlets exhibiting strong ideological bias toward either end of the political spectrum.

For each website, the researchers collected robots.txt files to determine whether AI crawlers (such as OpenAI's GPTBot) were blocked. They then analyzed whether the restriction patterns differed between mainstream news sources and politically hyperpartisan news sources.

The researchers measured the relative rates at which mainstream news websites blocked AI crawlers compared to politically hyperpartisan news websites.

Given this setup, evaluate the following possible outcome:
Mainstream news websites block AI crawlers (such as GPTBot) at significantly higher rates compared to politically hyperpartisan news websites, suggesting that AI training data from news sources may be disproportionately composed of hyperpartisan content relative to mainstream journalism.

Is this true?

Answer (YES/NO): YES